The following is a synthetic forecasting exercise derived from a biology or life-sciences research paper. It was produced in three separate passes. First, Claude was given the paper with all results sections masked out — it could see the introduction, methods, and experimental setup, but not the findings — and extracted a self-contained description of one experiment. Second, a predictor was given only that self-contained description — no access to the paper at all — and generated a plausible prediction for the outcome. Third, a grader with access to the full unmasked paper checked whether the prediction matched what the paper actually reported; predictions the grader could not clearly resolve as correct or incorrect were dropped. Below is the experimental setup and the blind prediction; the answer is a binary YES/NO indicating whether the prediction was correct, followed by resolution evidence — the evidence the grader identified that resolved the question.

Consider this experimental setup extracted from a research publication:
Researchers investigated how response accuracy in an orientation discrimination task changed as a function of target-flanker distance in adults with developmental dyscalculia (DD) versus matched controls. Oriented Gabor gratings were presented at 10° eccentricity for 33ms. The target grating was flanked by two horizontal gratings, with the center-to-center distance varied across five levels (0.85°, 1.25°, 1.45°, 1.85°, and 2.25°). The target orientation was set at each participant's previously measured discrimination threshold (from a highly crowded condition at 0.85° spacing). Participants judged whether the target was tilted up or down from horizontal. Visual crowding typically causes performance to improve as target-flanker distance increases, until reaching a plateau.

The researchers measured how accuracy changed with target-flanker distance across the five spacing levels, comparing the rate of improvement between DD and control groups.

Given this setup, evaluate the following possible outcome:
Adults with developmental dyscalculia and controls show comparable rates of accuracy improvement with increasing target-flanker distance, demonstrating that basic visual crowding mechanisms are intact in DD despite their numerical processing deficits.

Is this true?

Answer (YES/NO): NO